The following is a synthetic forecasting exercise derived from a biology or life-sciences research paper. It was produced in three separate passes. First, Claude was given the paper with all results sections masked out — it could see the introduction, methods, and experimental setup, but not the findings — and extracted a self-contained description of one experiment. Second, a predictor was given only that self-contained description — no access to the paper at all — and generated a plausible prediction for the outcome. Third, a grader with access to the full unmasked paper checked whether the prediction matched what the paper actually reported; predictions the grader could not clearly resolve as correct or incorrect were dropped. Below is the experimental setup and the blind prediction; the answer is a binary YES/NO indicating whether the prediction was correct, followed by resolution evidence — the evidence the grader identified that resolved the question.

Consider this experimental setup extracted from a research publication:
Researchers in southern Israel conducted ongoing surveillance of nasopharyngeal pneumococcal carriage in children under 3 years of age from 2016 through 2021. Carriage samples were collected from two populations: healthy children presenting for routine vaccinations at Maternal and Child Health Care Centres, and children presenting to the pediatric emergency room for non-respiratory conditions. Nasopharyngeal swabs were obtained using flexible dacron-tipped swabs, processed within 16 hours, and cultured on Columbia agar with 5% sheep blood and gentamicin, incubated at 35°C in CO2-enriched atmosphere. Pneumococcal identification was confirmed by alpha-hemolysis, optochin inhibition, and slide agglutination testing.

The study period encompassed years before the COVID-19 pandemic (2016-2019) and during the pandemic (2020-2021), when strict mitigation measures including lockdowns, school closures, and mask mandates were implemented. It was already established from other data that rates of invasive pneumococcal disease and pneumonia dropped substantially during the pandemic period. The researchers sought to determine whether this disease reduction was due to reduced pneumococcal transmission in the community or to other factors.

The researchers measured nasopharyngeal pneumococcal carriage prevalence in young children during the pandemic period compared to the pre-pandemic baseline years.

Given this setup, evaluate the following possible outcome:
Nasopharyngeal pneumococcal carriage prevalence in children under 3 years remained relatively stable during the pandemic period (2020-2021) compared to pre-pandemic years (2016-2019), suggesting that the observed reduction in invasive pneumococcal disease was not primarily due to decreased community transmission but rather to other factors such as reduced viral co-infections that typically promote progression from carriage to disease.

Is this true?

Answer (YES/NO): YES